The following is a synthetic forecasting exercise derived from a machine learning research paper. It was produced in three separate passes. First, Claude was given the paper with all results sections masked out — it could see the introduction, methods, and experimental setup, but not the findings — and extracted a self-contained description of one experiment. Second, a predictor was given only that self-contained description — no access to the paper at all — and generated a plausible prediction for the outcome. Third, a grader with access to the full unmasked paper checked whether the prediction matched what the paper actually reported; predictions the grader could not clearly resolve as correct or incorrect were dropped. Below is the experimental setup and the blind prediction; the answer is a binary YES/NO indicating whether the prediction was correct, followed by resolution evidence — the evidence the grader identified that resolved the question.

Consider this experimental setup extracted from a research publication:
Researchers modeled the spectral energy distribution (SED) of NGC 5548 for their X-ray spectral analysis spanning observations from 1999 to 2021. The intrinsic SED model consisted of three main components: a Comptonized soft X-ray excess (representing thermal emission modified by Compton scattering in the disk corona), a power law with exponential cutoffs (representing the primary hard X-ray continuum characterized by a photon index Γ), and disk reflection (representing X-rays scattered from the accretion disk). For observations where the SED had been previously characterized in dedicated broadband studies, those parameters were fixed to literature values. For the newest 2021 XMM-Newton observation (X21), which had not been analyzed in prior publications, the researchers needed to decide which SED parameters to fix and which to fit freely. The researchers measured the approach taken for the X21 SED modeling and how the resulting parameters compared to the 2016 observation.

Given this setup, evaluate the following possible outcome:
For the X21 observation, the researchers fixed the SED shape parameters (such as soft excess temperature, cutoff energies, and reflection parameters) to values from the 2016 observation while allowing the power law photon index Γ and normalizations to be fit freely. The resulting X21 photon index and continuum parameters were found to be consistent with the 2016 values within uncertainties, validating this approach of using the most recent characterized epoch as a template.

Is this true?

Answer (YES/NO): YES